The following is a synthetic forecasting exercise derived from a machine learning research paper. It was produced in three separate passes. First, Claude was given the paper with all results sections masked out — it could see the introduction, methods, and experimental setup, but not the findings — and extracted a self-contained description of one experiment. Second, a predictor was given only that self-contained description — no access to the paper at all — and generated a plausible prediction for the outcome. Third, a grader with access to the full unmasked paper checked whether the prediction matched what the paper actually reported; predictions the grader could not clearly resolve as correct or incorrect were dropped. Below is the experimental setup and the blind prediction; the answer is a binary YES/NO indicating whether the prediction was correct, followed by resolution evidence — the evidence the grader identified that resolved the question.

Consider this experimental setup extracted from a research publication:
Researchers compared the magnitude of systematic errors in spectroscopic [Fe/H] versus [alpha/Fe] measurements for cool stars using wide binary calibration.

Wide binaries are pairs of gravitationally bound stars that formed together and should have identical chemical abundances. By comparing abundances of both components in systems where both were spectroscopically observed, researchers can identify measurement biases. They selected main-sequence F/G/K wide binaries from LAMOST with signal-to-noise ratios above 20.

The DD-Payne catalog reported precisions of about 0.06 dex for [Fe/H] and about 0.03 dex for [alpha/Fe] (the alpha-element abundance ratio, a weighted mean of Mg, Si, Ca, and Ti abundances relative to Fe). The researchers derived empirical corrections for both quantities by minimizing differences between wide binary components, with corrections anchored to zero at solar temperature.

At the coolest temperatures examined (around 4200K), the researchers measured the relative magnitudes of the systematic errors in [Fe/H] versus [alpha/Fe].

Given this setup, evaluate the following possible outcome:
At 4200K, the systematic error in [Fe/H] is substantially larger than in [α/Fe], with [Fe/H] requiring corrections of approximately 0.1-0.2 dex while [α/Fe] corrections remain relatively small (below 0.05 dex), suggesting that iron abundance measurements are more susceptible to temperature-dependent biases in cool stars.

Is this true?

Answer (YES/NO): NO